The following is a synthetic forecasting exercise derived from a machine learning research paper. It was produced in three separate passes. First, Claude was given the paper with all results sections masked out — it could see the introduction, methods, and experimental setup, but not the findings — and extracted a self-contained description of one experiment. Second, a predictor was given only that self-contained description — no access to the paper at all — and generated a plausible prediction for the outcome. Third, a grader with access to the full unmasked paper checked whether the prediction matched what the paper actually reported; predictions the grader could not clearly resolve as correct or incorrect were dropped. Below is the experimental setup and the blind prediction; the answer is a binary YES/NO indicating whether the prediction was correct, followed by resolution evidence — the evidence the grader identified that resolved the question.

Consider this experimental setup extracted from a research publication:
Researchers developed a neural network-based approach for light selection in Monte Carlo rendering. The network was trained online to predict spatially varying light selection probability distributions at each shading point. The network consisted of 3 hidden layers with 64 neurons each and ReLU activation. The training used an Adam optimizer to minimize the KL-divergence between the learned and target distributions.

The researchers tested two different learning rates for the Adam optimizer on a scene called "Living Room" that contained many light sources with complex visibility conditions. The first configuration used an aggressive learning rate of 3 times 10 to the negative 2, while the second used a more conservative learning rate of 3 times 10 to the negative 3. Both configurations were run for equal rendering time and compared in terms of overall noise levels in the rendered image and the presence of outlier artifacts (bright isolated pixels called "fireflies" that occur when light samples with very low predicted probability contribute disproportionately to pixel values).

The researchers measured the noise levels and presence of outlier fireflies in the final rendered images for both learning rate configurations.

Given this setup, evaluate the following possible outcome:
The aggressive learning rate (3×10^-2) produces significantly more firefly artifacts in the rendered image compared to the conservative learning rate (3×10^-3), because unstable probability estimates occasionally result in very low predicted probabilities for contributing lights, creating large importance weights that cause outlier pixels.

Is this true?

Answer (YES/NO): YES